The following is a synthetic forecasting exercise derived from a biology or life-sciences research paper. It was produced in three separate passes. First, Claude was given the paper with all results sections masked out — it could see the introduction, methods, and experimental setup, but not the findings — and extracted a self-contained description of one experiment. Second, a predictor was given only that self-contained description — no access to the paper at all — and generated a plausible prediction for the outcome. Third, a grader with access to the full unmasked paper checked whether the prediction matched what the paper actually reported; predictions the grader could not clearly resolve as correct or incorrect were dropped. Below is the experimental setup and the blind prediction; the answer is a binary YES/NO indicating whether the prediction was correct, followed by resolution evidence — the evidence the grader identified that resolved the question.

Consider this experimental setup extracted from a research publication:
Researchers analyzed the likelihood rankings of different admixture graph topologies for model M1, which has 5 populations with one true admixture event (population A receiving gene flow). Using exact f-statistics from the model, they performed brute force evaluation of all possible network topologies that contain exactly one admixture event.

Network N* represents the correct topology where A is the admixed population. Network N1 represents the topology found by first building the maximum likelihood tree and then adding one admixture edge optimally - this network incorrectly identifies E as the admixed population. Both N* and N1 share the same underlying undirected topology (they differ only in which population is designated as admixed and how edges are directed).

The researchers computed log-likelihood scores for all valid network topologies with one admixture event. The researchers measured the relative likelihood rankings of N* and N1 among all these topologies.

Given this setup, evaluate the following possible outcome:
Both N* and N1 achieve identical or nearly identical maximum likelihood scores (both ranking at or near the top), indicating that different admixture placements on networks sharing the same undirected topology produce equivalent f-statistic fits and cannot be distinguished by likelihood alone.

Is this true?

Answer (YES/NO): NO